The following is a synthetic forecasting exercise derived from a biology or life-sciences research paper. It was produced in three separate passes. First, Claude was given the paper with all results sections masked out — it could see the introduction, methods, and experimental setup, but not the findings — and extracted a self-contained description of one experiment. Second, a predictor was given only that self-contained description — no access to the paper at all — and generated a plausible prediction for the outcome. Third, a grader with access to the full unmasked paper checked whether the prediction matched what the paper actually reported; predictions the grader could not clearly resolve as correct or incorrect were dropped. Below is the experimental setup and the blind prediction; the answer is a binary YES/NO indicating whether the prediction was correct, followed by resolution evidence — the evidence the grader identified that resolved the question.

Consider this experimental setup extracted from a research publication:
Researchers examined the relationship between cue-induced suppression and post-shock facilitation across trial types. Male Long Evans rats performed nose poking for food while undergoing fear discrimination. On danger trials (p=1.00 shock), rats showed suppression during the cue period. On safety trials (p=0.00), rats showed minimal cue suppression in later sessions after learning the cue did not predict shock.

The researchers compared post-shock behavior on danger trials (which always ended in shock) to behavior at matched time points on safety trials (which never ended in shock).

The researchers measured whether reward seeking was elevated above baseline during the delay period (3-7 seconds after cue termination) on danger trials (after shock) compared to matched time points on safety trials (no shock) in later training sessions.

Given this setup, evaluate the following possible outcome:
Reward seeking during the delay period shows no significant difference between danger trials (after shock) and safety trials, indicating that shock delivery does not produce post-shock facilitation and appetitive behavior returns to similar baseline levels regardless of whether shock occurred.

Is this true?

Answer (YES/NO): NO